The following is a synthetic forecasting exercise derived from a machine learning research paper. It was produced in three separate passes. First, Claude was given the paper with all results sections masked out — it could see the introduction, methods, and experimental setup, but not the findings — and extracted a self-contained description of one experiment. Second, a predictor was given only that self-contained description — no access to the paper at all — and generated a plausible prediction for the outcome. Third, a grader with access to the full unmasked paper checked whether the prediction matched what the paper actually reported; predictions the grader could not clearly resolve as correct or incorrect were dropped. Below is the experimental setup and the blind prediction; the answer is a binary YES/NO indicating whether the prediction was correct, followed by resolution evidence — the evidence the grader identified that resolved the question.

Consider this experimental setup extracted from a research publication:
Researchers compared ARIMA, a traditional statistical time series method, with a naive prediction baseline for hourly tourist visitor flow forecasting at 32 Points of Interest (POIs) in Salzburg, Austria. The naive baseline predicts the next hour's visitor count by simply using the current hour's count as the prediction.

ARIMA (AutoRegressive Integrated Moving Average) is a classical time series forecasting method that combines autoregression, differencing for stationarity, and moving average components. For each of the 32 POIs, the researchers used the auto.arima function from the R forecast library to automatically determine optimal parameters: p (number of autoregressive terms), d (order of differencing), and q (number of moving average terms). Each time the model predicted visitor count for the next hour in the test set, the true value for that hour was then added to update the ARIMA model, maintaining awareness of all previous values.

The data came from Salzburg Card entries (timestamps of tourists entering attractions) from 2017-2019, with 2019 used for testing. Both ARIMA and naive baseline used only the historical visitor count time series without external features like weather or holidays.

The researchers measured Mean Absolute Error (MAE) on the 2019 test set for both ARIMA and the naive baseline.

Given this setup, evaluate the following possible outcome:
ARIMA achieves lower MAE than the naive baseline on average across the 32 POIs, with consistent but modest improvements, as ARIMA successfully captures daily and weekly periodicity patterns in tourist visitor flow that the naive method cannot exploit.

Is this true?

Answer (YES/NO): NO